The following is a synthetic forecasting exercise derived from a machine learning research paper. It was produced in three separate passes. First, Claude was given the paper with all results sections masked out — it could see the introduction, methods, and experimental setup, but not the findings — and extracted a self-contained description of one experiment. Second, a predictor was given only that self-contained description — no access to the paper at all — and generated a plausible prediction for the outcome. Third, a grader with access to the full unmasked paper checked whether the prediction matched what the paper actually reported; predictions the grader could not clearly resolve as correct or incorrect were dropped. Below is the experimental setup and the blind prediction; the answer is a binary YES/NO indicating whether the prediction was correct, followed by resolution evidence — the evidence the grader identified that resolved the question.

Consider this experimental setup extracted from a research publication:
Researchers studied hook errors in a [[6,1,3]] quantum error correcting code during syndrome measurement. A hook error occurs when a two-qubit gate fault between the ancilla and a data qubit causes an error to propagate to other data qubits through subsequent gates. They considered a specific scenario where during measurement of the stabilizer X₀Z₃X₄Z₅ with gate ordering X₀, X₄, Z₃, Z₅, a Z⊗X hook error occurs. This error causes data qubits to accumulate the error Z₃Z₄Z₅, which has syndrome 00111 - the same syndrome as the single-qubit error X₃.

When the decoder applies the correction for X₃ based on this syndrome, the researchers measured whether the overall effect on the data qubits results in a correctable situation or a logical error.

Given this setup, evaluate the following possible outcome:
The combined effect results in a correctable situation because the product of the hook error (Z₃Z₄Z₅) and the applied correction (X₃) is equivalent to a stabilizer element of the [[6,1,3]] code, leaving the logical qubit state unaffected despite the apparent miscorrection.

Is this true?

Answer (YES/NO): NO